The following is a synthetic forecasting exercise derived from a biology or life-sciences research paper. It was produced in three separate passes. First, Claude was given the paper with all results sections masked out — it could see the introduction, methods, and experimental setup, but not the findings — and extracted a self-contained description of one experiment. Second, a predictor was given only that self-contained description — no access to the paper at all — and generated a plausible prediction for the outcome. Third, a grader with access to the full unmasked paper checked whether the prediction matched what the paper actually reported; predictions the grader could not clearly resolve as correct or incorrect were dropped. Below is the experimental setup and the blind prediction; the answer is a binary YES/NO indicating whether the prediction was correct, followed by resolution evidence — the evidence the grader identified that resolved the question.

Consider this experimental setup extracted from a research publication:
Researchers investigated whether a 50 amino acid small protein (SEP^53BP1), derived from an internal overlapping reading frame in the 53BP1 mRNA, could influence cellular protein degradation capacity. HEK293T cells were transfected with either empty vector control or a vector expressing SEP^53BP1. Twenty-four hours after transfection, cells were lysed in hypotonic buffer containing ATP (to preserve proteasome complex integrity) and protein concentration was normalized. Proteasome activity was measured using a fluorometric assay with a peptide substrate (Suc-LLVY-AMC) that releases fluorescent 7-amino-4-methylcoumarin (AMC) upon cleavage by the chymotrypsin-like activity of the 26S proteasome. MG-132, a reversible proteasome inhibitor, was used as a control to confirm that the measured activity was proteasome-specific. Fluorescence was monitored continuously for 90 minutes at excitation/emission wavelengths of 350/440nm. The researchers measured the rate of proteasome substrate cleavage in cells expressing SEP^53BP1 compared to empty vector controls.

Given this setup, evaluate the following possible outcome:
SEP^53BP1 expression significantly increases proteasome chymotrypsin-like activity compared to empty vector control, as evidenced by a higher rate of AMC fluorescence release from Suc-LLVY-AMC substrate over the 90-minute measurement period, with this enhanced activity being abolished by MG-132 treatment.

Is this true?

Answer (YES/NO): YES